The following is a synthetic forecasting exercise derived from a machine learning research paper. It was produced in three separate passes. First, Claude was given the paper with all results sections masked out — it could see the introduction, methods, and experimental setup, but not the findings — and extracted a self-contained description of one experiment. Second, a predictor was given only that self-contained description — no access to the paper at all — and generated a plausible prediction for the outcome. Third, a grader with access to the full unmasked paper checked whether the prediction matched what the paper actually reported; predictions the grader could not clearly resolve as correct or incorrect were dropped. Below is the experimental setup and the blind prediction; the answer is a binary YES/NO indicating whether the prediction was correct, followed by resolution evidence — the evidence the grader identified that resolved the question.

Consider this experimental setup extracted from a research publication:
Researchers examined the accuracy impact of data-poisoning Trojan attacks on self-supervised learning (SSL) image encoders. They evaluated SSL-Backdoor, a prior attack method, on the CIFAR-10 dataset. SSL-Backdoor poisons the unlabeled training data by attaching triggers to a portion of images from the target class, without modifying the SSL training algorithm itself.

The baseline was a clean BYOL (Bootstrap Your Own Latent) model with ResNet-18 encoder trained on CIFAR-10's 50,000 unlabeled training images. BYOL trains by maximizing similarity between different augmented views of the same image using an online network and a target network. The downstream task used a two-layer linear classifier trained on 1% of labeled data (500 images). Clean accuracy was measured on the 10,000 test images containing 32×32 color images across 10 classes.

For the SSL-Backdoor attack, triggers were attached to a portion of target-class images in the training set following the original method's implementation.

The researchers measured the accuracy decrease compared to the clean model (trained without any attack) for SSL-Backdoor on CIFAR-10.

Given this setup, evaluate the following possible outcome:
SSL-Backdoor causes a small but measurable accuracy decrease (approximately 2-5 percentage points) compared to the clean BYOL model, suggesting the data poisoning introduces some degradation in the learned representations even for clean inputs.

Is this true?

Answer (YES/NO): NO